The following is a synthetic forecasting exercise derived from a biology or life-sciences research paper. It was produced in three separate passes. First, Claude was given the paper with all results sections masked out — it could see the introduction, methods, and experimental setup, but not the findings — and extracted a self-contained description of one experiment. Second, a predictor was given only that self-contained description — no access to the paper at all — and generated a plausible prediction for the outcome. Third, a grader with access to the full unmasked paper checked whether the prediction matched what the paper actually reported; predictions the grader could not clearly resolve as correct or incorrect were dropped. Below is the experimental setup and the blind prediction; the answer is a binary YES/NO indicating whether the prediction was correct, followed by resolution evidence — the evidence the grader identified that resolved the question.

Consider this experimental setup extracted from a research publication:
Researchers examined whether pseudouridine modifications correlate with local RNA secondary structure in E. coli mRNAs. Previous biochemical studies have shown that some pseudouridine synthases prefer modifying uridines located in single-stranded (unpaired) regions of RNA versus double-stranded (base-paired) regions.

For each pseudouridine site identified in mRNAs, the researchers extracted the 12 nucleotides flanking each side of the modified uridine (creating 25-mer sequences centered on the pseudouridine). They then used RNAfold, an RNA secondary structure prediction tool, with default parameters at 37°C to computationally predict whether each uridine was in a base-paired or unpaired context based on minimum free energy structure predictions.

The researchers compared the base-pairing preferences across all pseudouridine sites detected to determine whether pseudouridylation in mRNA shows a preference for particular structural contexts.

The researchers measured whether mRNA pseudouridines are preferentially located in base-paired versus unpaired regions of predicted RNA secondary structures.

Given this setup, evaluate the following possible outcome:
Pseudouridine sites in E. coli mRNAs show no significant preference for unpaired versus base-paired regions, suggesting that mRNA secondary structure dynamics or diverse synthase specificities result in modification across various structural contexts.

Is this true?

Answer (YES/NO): NO